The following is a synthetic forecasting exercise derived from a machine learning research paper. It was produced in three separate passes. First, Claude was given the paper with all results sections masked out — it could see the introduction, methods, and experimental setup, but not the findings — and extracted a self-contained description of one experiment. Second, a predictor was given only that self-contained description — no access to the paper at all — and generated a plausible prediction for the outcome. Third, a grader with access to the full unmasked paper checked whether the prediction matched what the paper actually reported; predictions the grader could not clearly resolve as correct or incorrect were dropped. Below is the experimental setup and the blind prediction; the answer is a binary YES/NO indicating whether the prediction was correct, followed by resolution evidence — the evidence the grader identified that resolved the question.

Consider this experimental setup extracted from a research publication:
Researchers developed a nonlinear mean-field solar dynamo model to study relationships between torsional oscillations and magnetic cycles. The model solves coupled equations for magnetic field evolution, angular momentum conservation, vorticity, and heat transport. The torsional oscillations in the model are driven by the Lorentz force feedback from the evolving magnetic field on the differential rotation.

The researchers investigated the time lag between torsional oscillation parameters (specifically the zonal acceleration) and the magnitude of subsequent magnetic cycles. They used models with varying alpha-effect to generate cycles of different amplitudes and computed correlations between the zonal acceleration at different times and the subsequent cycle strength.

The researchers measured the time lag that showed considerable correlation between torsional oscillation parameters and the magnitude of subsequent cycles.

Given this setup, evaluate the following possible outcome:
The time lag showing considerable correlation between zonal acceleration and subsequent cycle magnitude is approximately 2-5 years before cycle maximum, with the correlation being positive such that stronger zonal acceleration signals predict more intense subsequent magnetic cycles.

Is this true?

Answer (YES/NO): NO